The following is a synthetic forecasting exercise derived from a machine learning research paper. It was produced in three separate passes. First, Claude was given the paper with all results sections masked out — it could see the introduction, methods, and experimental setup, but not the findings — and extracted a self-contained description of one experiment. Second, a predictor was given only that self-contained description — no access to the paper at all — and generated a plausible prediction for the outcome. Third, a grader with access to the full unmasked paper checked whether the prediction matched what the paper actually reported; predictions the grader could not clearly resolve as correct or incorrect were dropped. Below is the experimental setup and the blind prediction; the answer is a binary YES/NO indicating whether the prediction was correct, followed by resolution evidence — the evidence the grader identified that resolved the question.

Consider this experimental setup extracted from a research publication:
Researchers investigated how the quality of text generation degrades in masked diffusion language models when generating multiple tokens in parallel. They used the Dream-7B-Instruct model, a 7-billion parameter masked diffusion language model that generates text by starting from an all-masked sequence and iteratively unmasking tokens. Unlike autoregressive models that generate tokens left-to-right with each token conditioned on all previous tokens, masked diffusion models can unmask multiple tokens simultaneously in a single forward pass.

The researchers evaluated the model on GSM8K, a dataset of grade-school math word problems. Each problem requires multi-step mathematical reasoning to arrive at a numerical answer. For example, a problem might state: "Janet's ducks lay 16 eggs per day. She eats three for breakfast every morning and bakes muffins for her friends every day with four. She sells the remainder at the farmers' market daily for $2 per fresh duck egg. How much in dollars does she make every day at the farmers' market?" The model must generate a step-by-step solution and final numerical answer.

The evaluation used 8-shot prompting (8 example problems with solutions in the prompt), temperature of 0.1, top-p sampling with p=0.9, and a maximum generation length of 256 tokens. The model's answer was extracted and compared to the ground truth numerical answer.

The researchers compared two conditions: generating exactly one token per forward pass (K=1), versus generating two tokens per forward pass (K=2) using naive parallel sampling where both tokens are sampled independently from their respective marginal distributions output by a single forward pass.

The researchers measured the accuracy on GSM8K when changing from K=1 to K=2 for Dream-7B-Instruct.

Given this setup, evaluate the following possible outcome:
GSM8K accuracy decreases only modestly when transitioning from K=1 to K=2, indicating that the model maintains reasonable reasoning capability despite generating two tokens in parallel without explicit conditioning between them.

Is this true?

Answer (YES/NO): NO